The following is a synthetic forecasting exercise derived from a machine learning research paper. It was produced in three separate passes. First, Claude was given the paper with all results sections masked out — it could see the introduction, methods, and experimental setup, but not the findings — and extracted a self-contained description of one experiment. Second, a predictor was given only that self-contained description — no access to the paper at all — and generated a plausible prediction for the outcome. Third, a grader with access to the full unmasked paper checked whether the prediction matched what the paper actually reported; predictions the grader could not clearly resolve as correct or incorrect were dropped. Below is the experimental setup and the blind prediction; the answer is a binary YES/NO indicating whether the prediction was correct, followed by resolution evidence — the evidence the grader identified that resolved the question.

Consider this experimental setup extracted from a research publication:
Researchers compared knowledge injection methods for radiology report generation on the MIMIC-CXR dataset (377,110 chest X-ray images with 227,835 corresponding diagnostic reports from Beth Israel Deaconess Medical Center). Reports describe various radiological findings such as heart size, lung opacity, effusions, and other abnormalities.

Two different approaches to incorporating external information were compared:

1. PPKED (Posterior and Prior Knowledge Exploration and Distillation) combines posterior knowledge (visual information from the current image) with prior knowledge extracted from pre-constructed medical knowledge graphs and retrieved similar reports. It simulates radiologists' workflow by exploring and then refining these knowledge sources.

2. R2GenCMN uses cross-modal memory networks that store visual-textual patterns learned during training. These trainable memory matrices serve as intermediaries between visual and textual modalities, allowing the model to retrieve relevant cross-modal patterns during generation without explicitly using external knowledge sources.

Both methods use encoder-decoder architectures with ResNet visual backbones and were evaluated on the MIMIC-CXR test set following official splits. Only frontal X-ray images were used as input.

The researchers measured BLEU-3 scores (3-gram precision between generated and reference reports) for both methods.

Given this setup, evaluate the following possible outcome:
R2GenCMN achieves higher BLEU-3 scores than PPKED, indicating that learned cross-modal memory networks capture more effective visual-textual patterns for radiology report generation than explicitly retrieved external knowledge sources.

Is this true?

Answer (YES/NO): NO